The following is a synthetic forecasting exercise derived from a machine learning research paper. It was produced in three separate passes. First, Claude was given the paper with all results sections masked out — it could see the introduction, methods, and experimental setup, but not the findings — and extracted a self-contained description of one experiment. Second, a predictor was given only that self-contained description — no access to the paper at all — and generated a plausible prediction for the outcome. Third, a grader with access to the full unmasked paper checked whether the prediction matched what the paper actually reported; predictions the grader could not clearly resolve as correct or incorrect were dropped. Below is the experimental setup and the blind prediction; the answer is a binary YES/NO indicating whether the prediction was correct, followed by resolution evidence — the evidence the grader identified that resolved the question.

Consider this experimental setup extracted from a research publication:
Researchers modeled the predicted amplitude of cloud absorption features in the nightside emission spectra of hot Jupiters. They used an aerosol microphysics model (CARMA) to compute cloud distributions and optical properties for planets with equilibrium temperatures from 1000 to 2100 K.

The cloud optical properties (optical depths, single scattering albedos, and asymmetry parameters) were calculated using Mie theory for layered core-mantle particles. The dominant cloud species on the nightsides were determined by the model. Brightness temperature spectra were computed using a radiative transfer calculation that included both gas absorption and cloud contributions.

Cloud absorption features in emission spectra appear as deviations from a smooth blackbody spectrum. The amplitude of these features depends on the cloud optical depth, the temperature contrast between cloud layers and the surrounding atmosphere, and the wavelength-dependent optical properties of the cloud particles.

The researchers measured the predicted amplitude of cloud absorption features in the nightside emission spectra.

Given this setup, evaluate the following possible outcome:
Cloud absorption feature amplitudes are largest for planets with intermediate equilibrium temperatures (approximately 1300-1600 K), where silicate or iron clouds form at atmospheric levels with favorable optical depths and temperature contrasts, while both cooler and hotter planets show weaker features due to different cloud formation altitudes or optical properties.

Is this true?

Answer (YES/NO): NO